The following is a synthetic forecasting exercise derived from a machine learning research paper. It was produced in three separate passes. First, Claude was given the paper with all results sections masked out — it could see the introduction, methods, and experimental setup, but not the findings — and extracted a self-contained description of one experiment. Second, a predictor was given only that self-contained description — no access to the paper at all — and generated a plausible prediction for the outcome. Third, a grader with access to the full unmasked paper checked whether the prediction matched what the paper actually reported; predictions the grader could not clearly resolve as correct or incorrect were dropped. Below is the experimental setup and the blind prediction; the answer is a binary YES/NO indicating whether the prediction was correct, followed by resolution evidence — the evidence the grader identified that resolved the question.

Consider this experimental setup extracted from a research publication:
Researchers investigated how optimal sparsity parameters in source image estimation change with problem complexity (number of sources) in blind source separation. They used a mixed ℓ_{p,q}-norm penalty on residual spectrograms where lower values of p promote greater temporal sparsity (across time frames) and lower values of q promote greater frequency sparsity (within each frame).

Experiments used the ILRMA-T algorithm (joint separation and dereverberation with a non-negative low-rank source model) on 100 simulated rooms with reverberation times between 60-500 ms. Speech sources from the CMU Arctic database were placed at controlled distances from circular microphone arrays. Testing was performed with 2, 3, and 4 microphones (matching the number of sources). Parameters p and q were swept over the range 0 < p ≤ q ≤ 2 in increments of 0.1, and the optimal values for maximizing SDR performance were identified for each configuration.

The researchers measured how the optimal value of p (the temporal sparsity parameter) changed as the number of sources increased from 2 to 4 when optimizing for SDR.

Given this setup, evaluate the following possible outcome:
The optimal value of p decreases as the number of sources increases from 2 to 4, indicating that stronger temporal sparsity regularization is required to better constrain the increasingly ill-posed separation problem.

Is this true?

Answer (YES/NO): YES